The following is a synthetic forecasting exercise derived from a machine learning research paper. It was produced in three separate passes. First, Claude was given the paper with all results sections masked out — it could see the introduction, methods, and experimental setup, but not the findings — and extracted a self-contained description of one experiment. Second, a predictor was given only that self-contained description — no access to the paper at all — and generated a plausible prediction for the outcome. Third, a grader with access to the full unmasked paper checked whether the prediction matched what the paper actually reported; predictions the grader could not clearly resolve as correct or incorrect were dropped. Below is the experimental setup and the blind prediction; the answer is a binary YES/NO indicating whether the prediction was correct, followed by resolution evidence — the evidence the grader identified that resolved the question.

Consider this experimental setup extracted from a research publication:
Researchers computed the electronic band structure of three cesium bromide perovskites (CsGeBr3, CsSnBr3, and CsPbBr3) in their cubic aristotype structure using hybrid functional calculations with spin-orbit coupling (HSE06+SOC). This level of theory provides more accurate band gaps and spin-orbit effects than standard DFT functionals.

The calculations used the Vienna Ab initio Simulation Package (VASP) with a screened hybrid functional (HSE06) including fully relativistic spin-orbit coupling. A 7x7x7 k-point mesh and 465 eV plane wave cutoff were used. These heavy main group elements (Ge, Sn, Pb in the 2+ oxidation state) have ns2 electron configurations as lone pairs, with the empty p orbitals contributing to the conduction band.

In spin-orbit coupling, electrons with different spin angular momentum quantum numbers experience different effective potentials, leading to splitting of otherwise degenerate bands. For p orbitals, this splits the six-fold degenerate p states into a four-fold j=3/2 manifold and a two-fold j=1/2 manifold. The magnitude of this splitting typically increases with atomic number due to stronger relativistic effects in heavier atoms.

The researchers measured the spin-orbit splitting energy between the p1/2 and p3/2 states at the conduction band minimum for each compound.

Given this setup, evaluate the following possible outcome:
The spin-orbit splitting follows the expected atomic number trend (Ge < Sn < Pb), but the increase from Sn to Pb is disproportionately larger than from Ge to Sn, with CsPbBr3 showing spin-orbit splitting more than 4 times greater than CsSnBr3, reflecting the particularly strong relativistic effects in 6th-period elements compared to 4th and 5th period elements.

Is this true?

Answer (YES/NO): NO